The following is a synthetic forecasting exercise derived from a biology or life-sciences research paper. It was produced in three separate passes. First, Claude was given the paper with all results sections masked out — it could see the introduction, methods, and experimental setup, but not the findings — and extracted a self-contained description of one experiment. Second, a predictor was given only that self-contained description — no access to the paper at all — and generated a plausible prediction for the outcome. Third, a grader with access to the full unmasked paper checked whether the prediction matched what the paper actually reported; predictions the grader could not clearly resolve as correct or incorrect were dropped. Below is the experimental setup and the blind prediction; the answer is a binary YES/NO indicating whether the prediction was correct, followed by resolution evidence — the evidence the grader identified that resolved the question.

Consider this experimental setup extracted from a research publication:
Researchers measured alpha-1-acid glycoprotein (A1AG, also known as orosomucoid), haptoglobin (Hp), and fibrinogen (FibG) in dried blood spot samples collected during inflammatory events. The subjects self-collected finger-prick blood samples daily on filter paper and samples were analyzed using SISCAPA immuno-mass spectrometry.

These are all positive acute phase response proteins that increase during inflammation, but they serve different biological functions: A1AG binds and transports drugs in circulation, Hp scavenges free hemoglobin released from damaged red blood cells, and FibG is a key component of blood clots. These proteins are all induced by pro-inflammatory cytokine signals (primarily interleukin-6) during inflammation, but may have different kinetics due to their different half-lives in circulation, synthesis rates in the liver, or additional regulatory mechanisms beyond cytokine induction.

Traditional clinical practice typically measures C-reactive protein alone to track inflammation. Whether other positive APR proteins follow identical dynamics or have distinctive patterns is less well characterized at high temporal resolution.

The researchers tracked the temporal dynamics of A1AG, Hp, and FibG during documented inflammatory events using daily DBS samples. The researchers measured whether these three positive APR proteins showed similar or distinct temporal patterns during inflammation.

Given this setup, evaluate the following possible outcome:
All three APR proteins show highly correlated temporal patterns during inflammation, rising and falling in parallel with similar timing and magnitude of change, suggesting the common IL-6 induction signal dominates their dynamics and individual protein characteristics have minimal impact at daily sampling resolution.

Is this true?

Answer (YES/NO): NO